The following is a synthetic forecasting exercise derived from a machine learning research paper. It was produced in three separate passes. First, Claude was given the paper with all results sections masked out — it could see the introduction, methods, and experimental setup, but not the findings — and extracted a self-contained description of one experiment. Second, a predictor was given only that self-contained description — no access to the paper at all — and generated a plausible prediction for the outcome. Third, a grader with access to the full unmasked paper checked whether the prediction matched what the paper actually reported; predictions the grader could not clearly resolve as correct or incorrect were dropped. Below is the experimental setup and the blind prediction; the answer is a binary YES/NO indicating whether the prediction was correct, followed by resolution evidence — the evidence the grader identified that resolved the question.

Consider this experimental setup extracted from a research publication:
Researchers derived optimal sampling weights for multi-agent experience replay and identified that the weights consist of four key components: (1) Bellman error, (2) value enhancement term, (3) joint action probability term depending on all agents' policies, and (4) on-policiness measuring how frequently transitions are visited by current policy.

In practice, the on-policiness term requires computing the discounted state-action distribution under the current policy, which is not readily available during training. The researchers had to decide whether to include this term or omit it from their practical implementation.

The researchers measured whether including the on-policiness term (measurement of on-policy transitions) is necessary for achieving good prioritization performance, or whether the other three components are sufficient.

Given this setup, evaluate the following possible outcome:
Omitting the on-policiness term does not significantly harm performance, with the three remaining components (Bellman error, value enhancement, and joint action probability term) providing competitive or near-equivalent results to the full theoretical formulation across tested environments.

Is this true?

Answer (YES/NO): YES